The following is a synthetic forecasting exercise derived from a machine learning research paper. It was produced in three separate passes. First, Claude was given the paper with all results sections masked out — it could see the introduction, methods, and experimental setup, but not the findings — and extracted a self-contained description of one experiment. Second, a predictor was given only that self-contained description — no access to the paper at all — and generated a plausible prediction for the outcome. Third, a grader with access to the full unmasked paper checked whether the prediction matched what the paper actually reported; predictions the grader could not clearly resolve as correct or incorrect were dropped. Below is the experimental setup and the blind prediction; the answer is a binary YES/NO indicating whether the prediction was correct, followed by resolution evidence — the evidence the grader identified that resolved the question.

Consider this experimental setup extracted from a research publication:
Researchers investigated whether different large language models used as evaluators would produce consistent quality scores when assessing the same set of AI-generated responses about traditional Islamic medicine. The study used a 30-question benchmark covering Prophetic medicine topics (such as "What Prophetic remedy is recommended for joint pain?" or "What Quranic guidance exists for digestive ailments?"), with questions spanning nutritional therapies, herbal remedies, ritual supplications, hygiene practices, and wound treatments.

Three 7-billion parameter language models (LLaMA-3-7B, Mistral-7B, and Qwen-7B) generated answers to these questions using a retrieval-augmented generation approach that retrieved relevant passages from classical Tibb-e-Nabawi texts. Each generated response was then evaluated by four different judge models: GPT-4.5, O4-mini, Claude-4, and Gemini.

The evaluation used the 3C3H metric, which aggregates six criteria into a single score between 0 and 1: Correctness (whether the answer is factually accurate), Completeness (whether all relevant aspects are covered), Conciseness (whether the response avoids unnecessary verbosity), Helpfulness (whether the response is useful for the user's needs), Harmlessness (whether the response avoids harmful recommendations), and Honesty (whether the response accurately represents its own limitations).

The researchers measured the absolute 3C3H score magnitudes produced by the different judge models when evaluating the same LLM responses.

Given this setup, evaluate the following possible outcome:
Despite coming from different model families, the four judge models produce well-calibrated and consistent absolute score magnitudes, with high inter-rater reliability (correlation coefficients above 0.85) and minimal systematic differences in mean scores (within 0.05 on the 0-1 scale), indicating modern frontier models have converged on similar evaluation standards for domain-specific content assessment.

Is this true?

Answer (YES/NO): NO